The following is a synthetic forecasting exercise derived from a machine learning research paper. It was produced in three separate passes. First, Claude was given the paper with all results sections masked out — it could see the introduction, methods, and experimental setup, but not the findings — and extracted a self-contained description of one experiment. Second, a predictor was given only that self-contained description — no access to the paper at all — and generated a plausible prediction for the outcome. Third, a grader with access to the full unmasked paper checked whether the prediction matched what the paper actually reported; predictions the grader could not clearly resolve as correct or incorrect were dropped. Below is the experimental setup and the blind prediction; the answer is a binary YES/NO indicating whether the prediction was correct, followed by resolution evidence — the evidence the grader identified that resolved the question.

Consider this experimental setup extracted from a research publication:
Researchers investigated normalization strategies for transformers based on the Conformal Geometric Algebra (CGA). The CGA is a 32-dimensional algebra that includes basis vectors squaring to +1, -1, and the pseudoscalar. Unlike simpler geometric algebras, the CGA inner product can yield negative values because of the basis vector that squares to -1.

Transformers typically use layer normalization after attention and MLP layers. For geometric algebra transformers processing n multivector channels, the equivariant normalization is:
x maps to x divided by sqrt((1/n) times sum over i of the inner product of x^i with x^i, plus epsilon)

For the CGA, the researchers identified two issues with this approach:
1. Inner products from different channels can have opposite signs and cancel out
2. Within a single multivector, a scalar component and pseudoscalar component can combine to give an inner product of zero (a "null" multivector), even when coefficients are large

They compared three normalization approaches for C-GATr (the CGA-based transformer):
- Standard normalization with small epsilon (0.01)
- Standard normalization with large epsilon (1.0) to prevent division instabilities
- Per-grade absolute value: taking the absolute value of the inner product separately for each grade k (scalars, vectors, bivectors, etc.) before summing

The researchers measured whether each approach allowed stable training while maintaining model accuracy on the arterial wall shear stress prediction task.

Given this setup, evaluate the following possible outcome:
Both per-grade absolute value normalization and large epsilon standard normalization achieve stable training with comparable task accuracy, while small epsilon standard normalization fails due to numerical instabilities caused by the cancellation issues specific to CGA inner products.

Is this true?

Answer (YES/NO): NO